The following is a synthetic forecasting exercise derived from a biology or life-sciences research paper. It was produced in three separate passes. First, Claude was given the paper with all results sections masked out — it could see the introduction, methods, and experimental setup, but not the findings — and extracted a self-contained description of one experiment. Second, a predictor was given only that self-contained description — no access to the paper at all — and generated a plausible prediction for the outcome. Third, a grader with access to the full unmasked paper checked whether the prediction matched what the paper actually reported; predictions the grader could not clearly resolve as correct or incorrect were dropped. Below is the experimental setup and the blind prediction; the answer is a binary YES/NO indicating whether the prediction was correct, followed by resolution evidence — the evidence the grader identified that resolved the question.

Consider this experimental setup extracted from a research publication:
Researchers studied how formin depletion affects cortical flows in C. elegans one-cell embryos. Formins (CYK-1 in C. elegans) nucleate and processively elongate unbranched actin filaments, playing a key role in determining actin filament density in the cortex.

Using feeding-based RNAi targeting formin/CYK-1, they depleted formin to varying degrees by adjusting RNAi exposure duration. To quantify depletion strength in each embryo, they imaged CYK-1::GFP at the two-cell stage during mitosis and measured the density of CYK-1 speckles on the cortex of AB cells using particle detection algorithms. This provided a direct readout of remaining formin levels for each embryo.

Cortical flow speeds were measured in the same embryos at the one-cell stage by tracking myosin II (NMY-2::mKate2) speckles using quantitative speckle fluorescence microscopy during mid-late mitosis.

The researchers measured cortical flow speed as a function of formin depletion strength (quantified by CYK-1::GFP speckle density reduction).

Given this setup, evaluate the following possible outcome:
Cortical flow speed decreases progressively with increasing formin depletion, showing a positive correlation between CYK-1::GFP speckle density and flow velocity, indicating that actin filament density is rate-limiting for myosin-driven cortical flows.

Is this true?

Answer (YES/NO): NO